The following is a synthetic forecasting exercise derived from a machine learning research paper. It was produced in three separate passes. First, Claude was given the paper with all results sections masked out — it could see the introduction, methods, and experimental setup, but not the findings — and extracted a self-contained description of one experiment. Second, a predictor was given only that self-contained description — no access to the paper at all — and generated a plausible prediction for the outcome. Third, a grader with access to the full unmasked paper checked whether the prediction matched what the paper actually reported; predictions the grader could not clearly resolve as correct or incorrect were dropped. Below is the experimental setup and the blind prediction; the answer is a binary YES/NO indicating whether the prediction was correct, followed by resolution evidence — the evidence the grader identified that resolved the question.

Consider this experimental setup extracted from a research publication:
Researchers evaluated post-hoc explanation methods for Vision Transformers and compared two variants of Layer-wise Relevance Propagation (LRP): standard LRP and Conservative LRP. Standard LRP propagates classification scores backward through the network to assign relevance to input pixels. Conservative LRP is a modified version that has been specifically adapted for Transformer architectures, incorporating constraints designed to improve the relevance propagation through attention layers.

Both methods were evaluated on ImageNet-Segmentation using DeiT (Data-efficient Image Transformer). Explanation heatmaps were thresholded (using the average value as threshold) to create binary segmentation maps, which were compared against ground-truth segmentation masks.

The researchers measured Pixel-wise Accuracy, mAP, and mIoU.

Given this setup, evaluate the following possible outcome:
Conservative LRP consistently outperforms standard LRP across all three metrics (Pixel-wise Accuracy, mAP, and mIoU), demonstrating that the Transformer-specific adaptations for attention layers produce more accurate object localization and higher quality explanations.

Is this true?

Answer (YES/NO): YES